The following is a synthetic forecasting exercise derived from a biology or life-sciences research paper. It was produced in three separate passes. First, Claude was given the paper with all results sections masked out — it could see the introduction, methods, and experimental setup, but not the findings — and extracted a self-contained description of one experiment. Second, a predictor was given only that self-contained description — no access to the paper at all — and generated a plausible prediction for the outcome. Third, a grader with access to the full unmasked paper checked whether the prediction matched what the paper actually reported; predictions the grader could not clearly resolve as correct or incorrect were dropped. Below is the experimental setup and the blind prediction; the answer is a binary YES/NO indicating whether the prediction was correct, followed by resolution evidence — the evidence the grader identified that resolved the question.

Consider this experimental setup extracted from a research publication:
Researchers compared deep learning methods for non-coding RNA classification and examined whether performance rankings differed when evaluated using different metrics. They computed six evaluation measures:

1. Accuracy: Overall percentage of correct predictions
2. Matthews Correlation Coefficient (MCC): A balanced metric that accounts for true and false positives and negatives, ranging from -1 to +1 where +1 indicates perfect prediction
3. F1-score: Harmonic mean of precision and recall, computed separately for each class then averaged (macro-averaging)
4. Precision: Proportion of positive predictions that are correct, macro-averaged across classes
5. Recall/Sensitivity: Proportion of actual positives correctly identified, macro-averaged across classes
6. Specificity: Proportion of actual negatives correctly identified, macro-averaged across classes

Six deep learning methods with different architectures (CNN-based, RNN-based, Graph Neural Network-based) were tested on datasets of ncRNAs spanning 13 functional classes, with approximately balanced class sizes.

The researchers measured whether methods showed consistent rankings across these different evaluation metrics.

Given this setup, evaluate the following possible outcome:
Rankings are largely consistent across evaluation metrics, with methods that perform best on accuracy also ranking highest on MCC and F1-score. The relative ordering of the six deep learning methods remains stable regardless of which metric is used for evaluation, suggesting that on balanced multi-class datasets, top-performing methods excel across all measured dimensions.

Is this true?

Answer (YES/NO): YES